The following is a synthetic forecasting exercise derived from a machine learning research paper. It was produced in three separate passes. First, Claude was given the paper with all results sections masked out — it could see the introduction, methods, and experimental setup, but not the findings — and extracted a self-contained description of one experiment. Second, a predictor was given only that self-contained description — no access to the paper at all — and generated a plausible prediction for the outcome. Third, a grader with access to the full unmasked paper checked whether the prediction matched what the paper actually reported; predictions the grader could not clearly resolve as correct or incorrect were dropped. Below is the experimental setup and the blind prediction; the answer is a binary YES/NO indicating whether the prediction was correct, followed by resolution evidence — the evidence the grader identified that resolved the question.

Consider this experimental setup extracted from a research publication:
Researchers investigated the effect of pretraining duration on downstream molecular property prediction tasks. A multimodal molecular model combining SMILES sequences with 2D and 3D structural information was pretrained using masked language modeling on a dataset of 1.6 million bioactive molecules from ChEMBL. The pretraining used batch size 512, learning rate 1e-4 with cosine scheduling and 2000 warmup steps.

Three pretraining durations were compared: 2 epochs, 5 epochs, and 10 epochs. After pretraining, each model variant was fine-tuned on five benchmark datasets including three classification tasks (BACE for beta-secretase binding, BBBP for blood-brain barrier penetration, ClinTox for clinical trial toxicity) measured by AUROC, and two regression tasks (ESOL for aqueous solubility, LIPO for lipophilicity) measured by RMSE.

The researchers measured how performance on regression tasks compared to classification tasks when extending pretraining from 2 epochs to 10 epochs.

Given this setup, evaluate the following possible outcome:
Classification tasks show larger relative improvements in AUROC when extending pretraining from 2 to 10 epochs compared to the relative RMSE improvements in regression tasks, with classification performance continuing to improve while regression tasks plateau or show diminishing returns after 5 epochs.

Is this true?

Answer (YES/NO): NO